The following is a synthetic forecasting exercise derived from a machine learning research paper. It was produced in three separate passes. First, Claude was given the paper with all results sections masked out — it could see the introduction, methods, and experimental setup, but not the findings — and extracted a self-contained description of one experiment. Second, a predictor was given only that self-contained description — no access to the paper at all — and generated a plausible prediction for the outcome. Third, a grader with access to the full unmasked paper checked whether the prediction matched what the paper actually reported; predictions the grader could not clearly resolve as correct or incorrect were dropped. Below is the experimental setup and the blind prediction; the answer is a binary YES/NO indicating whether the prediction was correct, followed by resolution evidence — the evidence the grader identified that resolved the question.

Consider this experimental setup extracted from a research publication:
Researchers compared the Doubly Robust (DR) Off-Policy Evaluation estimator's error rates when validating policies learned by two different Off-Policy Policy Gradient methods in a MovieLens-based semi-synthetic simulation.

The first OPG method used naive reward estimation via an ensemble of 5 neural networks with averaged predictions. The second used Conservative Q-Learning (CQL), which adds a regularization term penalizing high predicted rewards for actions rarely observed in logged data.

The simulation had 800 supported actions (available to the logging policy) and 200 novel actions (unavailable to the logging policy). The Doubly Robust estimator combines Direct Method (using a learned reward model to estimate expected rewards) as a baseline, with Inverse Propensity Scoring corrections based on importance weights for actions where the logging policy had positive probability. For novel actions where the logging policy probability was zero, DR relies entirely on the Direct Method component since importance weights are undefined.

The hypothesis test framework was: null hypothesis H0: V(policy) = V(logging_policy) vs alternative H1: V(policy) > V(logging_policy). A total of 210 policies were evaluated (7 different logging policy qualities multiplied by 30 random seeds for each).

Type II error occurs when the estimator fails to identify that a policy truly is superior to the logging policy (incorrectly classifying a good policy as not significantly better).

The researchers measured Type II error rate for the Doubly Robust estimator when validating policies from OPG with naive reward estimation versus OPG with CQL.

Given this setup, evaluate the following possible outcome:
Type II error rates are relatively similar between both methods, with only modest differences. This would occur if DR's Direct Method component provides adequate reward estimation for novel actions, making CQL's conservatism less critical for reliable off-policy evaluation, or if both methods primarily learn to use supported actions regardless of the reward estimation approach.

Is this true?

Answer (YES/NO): NO